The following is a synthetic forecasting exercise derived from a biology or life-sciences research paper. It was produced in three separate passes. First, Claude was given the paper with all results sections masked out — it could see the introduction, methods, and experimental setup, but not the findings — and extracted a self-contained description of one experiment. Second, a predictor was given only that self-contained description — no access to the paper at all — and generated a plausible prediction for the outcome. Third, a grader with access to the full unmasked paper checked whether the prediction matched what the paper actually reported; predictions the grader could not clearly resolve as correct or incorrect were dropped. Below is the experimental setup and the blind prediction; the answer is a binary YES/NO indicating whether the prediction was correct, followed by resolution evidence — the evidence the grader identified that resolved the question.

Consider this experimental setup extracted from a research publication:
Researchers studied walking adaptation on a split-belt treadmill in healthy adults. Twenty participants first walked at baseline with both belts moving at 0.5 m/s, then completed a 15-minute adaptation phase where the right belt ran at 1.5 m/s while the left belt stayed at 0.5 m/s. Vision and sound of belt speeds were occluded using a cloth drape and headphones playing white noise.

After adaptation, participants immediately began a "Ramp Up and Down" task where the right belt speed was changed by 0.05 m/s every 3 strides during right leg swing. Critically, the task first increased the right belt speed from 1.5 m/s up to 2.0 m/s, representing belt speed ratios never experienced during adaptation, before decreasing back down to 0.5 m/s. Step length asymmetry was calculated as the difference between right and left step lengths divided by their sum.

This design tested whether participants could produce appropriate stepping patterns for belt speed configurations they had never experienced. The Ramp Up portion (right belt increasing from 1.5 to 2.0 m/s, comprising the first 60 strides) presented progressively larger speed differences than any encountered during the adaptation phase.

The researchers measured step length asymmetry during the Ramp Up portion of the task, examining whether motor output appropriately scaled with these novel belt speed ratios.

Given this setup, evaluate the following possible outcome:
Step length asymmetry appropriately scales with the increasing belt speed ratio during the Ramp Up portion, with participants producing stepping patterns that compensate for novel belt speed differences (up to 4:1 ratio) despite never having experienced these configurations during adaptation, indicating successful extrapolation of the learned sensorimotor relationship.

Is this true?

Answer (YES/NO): NO